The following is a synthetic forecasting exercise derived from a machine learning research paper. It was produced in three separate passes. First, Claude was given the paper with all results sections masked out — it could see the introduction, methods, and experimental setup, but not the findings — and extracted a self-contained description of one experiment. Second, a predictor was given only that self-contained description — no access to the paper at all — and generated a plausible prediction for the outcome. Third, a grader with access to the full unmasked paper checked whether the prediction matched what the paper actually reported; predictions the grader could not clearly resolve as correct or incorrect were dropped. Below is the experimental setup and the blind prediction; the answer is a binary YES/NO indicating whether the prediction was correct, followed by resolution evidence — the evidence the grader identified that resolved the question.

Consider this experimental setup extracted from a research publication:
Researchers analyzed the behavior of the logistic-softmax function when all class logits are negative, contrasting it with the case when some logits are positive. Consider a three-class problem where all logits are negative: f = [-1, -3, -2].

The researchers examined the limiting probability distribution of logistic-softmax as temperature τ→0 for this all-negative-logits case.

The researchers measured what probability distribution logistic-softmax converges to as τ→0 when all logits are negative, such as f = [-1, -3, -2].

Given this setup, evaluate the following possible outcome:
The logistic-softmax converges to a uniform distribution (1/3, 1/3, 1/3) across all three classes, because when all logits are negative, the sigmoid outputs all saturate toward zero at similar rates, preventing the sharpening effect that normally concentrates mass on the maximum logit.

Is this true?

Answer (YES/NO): NO